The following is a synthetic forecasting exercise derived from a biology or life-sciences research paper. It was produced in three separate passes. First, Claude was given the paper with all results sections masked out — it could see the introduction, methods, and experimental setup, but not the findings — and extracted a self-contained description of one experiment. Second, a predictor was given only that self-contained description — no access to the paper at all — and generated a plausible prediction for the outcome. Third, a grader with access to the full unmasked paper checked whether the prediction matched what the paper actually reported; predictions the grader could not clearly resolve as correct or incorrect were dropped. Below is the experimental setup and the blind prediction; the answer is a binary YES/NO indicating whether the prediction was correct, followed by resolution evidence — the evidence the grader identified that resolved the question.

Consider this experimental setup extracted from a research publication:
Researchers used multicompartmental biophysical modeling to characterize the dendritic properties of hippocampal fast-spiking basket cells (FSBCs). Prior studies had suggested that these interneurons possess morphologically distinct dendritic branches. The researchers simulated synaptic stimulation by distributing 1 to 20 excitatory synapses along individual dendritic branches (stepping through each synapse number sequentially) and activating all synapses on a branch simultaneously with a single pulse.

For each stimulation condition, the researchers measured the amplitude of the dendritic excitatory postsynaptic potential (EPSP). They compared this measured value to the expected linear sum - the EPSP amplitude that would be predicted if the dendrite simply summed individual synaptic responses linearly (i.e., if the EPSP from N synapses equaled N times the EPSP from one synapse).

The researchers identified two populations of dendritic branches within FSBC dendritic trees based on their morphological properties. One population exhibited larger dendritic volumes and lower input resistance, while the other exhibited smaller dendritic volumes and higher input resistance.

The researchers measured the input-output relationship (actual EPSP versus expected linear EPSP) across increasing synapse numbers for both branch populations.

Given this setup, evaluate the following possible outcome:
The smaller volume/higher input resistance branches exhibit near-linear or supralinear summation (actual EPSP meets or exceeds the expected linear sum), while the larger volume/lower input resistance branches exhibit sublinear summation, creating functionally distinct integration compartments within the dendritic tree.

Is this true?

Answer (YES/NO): NO